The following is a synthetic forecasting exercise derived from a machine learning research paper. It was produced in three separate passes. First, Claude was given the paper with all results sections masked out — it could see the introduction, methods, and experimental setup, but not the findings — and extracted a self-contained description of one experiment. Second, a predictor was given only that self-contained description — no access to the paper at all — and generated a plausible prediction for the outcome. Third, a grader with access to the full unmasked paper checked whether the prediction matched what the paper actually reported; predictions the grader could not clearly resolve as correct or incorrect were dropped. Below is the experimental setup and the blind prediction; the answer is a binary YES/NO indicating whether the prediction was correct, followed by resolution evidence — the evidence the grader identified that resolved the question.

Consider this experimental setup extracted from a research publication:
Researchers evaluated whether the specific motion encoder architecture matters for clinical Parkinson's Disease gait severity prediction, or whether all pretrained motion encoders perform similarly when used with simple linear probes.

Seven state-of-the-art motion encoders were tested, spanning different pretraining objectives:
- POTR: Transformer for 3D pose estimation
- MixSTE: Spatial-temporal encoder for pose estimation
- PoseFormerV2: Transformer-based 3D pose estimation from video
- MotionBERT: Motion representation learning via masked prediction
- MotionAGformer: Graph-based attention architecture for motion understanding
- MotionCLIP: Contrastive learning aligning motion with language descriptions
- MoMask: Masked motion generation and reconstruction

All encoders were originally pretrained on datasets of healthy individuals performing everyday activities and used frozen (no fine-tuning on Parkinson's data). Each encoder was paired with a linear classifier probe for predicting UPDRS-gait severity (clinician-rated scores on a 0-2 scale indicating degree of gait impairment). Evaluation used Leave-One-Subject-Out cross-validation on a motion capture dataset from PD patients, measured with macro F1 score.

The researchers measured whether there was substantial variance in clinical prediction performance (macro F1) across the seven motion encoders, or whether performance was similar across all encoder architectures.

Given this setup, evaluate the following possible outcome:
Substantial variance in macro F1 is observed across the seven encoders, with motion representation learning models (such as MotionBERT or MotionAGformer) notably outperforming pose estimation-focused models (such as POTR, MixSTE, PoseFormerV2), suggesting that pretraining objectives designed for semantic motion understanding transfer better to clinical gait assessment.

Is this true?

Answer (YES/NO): NO